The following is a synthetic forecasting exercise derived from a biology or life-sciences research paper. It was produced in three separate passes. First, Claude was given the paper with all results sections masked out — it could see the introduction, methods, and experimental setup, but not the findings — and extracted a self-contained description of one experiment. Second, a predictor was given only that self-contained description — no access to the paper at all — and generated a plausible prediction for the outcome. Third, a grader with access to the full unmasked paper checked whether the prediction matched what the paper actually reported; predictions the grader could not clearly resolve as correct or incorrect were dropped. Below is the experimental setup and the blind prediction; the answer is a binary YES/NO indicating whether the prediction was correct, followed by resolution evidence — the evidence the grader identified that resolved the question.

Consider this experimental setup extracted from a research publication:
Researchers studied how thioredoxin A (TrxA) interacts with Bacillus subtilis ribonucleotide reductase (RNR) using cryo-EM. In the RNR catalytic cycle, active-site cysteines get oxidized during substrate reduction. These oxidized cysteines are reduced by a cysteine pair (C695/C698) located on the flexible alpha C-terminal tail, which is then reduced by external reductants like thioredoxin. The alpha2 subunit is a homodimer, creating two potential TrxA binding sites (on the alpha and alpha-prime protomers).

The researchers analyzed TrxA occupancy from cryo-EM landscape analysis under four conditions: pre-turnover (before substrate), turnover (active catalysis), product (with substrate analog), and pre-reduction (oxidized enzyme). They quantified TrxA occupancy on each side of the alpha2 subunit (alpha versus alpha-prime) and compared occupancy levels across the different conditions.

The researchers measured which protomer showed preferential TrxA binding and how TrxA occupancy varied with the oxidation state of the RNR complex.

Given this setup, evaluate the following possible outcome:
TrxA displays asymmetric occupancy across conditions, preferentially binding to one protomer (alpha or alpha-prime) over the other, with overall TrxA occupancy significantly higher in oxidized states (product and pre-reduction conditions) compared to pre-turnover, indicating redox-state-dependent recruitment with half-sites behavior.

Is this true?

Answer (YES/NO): NO